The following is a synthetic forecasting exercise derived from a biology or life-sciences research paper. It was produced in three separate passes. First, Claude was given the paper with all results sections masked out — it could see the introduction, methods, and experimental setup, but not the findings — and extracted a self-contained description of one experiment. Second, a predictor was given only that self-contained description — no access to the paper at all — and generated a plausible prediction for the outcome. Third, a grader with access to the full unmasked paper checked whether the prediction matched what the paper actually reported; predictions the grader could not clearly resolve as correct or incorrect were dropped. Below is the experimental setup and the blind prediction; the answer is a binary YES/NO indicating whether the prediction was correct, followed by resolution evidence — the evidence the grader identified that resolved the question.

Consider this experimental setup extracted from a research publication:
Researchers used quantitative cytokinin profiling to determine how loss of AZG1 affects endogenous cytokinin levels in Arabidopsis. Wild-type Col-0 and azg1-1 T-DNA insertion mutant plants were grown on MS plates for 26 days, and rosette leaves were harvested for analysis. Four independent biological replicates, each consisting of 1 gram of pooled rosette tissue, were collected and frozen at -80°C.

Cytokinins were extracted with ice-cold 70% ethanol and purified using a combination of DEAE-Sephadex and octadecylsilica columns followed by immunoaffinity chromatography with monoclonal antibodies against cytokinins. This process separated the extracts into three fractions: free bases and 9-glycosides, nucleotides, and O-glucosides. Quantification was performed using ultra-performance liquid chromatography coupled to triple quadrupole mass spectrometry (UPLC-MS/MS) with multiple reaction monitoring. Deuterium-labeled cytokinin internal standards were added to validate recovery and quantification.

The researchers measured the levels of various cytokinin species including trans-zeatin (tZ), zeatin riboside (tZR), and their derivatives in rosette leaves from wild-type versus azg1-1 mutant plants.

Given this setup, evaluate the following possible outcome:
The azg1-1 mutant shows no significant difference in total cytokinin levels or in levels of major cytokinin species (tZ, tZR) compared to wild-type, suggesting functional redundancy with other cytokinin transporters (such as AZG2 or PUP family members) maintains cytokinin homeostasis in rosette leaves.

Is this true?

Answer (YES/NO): NO